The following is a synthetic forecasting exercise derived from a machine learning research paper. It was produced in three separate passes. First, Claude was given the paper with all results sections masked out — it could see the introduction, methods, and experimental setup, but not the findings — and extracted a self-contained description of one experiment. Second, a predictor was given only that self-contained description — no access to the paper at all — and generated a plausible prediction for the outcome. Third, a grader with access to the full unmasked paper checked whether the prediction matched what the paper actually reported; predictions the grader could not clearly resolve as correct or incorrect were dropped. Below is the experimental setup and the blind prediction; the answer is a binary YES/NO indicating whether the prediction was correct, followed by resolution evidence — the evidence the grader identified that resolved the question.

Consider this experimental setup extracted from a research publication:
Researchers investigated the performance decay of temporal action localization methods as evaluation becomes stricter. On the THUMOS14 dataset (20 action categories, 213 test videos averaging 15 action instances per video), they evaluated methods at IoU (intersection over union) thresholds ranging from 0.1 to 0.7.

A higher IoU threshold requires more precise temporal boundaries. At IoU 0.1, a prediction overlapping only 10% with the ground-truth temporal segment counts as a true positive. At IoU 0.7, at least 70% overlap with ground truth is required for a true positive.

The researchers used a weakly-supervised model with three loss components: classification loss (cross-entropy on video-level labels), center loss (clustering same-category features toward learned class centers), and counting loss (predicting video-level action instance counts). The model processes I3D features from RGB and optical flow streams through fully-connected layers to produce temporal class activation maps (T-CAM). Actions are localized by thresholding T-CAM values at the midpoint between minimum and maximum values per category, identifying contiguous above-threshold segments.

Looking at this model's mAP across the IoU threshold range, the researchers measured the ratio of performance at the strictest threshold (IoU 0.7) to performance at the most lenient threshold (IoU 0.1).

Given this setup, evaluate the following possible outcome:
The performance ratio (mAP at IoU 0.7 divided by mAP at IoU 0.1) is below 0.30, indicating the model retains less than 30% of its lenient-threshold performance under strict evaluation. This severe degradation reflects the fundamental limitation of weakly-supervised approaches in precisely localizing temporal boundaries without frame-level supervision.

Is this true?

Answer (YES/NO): YES